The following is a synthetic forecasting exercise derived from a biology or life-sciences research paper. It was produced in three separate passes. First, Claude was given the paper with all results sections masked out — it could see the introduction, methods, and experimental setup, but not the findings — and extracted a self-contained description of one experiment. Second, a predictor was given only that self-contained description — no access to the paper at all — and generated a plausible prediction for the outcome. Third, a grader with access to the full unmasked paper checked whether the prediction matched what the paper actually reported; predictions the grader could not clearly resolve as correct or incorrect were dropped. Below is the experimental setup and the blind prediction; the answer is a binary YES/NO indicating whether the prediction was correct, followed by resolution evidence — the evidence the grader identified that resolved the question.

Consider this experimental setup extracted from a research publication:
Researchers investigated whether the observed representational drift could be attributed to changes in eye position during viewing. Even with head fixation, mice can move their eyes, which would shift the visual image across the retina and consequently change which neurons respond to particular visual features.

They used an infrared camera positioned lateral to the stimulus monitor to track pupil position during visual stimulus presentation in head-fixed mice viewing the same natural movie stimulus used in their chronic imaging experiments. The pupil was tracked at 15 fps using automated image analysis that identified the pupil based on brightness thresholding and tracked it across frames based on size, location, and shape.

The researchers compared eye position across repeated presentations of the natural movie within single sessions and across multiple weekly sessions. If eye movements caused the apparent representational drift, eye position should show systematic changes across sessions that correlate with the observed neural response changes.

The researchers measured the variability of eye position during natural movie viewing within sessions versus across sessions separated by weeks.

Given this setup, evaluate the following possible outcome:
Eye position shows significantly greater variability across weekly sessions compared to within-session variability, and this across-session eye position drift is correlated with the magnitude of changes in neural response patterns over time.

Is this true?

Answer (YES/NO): NO